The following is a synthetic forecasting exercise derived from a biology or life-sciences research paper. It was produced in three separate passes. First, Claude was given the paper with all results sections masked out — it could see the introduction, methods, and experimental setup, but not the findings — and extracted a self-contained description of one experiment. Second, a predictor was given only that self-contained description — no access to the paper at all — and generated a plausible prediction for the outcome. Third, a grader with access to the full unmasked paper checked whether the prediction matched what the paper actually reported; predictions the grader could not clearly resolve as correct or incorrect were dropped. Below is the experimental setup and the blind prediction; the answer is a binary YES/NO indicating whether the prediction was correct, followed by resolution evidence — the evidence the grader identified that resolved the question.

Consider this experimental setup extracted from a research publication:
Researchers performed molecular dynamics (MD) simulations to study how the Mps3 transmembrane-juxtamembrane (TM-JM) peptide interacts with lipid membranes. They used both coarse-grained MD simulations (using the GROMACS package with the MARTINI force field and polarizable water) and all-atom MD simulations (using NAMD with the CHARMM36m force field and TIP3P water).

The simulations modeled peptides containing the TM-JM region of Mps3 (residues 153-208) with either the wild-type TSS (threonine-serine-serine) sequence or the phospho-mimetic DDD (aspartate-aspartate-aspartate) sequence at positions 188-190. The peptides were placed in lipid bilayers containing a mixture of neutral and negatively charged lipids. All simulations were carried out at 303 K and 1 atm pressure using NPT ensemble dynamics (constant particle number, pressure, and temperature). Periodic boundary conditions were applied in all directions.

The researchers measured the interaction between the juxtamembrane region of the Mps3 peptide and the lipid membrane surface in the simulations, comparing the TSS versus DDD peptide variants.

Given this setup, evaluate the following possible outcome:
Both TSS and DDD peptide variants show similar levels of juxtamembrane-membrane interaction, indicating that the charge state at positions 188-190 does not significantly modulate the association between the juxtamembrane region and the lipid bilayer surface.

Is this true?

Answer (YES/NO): NO